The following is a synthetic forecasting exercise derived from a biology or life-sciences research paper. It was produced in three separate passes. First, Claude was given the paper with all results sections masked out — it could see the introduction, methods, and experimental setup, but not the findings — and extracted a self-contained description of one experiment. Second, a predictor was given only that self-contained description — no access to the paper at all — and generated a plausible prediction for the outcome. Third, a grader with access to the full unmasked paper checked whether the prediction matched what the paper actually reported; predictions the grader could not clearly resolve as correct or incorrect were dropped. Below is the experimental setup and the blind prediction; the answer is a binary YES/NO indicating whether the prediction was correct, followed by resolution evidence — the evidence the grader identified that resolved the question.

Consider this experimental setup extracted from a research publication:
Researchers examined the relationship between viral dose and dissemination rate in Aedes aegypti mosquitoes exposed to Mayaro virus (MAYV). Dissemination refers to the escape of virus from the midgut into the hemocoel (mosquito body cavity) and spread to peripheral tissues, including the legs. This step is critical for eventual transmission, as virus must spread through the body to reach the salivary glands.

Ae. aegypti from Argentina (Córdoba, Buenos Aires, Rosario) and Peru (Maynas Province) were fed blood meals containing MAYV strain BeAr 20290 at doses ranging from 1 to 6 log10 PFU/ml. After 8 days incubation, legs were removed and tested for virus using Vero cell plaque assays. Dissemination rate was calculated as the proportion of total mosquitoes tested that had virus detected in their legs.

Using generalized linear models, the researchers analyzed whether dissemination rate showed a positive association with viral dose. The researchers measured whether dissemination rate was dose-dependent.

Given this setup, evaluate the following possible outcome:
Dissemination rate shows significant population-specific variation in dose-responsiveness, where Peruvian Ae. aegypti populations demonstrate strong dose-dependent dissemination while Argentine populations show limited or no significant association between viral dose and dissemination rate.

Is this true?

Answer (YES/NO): NO